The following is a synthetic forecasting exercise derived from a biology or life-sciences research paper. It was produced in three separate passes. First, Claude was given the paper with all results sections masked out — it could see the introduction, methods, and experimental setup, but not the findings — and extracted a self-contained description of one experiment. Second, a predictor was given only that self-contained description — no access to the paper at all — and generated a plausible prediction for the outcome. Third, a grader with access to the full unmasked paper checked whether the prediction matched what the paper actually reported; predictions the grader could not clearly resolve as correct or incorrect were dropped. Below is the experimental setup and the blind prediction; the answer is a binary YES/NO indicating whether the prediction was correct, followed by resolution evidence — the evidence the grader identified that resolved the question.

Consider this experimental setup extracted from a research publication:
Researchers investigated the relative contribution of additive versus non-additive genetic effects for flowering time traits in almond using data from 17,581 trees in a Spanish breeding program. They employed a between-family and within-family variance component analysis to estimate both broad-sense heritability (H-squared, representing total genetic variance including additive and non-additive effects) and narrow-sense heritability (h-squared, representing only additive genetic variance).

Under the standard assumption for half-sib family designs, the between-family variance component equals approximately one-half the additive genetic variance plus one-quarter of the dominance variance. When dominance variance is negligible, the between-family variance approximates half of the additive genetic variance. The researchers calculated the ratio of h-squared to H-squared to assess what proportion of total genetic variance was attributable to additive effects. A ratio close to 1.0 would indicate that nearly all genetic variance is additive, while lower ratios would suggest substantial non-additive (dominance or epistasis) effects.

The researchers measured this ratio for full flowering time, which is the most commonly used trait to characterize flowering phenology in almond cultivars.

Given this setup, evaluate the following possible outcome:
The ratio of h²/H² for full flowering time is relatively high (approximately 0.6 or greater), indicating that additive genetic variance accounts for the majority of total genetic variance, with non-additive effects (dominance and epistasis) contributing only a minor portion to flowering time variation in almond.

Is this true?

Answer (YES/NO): NO